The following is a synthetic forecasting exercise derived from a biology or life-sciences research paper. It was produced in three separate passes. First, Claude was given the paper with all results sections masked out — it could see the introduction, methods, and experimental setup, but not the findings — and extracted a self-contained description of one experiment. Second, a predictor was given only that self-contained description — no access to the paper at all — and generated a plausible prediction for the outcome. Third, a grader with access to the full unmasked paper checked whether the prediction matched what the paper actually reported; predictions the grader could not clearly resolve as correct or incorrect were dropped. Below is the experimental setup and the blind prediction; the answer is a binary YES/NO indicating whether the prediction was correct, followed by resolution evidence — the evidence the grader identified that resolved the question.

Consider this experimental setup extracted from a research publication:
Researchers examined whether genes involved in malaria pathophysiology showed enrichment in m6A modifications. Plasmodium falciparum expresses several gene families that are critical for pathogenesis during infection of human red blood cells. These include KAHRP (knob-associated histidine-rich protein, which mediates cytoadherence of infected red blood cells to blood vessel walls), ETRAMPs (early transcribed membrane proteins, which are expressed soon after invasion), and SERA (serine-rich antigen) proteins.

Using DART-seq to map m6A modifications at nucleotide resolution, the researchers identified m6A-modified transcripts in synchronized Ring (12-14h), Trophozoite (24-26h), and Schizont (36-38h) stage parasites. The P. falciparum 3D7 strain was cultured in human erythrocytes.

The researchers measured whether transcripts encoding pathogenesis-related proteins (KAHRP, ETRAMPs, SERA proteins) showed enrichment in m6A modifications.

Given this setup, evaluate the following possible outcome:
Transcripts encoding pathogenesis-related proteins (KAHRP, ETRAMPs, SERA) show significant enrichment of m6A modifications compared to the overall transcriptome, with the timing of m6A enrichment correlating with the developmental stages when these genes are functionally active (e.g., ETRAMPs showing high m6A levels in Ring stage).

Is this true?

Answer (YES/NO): NO